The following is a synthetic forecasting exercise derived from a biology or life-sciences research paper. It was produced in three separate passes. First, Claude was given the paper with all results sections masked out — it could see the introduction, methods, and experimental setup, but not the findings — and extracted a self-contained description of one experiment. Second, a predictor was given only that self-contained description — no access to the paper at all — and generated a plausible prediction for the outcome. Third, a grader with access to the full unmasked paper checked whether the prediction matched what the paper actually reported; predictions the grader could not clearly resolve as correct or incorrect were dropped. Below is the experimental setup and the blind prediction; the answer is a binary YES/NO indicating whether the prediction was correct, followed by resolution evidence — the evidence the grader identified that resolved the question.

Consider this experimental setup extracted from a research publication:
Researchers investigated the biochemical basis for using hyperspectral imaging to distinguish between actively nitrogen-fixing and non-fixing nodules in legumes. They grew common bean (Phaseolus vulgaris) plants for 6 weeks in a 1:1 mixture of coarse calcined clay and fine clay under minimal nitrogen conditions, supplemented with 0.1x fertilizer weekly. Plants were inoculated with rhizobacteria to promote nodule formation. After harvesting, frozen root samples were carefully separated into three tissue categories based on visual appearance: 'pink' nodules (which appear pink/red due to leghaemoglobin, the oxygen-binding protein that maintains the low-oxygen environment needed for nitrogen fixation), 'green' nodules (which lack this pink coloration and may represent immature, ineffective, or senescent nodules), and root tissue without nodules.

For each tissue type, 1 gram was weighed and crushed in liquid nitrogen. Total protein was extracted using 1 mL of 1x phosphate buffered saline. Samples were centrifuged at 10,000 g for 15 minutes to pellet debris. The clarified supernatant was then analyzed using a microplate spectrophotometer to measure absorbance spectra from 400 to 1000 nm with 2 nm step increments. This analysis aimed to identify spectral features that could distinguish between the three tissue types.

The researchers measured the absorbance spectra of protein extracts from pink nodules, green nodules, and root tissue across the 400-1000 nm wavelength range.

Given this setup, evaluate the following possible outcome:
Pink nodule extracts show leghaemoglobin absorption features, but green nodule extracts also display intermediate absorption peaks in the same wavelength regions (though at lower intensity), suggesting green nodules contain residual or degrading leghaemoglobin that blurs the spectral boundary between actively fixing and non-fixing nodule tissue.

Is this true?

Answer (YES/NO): NO